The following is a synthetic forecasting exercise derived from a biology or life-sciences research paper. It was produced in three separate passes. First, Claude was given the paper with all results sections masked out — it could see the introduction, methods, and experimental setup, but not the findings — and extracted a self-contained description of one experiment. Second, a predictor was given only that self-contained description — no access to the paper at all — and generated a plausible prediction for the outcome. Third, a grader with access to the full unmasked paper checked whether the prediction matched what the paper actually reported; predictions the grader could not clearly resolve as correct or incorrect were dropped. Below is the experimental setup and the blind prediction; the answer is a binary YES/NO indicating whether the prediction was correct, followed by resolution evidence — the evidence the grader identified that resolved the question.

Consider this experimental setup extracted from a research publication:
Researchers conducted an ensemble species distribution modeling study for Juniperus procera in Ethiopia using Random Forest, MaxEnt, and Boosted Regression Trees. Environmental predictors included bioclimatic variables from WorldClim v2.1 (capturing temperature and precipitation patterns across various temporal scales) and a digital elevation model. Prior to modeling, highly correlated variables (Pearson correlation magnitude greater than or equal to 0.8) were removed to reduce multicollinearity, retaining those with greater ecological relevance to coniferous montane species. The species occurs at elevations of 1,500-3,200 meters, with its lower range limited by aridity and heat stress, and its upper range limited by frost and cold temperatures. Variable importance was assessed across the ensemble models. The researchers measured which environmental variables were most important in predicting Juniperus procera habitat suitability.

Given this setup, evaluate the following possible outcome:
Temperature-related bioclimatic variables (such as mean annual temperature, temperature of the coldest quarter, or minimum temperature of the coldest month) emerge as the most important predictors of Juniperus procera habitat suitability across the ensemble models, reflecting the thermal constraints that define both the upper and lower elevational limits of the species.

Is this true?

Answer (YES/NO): NO